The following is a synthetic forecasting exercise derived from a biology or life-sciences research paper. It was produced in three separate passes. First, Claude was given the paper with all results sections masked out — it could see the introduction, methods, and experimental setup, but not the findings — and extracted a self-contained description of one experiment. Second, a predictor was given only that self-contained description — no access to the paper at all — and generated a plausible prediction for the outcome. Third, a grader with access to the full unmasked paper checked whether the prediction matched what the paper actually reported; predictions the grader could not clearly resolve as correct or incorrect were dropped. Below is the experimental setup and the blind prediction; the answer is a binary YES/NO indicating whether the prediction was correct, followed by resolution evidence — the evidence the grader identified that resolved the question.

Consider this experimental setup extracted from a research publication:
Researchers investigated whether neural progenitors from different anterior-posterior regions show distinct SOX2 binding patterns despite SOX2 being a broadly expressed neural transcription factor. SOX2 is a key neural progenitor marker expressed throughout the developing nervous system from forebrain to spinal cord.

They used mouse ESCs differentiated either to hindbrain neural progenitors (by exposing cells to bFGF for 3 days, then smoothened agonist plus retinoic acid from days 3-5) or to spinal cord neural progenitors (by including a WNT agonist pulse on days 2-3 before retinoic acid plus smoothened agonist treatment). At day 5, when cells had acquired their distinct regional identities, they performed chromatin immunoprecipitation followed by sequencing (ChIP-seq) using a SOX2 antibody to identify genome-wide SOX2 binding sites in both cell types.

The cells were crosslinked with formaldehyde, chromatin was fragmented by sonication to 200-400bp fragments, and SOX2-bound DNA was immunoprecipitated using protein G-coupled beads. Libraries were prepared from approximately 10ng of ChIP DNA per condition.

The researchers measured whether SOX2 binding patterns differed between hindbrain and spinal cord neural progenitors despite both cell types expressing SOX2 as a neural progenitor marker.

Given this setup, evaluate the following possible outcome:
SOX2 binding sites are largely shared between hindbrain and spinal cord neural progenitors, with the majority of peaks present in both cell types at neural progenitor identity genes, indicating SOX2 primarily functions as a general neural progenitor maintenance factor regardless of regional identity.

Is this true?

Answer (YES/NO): NO